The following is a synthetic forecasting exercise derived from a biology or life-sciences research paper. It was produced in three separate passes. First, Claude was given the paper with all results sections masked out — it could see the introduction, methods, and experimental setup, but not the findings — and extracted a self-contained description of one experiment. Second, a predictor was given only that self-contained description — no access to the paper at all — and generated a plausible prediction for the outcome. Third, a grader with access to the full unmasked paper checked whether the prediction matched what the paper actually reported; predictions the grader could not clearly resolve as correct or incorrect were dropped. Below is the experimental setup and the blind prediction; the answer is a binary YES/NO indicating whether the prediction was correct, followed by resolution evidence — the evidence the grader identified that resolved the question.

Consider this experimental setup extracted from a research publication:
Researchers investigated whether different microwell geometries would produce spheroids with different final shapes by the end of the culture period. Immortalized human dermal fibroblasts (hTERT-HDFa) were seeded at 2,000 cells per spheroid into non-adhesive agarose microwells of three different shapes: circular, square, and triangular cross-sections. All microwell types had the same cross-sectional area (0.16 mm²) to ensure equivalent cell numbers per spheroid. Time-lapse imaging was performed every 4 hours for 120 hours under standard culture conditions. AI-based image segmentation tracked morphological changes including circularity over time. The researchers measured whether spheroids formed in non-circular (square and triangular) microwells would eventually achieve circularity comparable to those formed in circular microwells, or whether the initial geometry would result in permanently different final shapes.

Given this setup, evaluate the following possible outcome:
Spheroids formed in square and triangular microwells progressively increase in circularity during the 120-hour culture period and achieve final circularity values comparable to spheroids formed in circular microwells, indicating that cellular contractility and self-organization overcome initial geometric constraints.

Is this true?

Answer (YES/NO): YES